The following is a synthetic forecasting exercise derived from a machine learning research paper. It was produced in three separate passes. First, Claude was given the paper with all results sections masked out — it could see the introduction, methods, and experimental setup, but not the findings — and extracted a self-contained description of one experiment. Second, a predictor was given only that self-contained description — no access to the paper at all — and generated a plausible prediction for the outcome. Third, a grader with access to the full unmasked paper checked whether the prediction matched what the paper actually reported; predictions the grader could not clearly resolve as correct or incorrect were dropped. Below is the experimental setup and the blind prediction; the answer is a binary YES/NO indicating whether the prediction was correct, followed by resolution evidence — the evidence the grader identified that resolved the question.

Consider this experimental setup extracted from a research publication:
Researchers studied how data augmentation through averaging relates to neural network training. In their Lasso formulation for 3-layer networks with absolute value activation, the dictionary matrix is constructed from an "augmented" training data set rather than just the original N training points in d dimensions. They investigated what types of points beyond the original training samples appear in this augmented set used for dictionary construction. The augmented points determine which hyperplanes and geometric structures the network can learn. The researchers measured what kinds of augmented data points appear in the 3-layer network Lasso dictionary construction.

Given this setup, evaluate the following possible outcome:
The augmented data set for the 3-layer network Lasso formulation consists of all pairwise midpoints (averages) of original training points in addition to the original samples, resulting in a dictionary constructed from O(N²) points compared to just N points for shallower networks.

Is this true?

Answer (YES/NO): NO